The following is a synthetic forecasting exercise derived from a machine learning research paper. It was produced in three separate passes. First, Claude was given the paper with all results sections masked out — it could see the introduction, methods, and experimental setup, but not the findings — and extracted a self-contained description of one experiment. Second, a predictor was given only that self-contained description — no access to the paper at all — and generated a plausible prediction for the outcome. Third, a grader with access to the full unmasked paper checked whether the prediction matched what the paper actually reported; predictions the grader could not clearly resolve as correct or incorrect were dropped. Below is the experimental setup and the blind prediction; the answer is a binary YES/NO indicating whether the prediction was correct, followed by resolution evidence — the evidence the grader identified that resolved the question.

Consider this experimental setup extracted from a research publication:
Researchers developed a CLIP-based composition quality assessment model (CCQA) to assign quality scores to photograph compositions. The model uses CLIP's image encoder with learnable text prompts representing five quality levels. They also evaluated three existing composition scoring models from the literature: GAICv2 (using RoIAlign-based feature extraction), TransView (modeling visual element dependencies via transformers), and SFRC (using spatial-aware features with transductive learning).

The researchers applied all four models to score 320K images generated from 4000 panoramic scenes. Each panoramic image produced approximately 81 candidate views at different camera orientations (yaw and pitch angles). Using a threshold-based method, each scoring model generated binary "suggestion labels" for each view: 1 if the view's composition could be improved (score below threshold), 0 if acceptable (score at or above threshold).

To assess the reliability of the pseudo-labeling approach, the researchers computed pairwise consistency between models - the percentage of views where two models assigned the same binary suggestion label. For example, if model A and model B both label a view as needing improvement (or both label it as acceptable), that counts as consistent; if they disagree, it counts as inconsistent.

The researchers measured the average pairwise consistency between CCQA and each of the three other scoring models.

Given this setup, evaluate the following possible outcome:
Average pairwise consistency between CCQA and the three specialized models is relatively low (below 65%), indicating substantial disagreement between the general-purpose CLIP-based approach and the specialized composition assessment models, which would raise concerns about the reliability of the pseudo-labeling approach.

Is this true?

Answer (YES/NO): NO